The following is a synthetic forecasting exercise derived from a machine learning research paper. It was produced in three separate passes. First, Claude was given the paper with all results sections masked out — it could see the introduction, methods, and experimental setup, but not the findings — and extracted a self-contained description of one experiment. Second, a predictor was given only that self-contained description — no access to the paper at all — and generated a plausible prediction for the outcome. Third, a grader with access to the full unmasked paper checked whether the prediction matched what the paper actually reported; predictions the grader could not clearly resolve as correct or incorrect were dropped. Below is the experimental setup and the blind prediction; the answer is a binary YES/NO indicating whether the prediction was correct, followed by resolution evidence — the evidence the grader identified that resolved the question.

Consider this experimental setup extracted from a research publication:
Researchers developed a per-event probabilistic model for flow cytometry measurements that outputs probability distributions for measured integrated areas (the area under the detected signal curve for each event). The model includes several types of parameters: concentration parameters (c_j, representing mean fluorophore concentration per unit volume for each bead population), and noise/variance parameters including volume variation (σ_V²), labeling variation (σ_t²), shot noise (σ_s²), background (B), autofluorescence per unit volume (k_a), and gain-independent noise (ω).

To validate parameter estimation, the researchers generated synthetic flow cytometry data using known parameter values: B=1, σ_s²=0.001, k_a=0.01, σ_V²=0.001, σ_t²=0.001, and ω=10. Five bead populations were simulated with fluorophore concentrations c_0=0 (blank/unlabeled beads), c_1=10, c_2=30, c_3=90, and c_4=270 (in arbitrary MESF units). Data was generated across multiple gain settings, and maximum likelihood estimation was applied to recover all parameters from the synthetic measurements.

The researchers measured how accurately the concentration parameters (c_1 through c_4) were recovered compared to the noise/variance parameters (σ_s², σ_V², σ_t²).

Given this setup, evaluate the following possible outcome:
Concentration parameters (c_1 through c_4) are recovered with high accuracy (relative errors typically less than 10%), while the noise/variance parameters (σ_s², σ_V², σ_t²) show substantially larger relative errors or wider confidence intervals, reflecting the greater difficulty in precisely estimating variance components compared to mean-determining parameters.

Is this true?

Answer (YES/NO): NO